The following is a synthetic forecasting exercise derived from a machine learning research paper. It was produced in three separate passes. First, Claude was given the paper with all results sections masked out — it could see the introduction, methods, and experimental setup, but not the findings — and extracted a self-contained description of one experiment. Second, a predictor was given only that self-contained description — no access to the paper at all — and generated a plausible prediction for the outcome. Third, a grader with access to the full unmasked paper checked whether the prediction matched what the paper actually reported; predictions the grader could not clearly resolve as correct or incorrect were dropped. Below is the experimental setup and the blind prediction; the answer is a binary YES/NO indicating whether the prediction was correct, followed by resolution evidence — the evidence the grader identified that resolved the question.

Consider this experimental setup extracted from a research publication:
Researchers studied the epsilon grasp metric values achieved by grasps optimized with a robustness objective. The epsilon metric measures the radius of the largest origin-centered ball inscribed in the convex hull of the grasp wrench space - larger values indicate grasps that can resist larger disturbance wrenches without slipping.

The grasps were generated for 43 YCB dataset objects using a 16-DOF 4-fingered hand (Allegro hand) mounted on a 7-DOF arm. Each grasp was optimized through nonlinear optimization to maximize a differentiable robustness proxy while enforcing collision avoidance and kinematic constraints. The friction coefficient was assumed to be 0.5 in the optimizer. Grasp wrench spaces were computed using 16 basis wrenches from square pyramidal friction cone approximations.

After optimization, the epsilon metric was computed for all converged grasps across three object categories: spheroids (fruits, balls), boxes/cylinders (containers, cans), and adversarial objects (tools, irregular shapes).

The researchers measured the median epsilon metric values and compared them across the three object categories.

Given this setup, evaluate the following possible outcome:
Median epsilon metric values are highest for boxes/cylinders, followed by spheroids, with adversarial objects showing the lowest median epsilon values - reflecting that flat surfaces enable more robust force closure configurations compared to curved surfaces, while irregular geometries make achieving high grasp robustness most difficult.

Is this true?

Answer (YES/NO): NO